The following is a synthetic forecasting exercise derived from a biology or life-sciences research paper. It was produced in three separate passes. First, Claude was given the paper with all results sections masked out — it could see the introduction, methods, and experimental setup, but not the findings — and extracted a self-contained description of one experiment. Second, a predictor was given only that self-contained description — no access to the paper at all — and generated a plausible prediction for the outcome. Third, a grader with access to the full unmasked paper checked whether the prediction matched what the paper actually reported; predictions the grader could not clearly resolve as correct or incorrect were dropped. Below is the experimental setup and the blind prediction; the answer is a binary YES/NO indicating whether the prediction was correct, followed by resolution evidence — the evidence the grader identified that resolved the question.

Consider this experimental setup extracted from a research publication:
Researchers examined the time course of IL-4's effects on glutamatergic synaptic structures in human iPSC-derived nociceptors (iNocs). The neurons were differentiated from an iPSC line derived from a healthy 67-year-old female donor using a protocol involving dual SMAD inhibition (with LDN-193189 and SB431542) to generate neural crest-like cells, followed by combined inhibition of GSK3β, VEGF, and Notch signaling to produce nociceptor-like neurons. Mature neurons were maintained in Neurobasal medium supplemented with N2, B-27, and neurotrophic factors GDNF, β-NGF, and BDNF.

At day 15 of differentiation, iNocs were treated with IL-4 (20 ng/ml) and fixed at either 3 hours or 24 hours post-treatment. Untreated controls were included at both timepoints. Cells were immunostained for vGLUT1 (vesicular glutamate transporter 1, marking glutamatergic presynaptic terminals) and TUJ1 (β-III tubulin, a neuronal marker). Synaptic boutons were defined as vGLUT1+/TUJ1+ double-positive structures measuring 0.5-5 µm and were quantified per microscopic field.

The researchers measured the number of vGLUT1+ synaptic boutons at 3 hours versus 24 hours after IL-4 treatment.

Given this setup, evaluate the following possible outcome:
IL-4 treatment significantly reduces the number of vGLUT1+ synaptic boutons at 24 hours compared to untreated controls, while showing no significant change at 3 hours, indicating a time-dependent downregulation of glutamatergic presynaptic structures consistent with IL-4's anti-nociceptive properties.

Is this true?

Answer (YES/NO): NO